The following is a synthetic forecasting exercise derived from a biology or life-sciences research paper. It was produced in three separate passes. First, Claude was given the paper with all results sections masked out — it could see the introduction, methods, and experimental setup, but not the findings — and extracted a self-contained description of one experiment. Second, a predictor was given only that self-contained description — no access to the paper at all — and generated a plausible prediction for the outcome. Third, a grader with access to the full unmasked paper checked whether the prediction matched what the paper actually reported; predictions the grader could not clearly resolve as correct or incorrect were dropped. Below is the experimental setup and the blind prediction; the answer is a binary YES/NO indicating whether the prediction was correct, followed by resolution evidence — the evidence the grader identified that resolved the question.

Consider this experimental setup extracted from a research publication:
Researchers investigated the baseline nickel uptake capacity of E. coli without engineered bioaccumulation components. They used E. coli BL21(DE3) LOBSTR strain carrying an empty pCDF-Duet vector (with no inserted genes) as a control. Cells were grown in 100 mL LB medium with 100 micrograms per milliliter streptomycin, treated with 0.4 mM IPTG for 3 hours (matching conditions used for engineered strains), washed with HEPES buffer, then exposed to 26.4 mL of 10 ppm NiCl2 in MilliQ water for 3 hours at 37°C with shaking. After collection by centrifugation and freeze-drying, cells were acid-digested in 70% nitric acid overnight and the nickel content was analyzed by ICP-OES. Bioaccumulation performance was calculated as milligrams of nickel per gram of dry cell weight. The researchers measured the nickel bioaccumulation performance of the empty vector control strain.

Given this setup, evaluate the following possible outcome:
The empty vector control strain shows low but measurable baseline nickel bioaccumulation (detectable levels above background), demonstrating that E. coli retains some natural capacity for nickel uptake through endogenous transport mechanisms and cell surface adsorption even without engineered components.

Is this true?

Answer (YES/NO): YES